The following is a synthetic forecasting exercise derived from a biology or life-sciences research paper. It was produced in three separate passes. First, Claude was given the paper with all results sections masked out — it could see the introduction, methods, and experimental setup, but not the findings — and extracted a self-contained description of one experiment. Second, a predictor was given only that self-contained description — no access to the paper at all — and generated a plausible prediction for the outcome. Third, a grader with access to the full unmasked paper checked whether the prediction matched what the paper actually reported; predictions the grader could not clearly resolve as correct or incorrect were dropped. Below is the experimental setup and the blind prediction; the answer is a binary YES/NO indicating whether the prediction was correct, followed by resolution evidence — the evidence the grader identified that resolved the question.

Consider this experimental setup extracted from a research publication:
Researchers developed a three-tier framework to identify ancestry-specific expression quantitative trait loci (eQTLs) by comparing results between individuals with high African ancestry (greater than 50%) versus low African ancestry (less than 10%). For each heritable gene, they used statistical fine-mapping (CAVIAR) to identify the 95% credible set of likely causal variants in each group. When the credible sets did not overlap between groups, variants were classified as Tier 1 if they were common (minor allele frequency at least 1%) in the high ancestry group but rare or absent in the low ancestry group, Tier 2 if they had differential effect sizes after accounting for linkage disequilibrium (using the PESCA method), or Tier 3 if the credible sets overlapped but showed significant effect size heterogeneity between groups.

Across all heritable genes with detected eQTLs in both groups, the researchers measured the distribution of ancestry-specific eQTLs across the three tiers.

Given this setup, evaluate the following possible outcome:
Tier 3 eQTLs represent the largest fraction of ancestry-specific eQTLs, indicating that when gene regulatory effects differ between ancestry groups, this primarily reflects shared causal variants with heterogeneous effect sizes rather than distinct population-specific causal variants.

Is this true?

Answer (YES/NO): NO